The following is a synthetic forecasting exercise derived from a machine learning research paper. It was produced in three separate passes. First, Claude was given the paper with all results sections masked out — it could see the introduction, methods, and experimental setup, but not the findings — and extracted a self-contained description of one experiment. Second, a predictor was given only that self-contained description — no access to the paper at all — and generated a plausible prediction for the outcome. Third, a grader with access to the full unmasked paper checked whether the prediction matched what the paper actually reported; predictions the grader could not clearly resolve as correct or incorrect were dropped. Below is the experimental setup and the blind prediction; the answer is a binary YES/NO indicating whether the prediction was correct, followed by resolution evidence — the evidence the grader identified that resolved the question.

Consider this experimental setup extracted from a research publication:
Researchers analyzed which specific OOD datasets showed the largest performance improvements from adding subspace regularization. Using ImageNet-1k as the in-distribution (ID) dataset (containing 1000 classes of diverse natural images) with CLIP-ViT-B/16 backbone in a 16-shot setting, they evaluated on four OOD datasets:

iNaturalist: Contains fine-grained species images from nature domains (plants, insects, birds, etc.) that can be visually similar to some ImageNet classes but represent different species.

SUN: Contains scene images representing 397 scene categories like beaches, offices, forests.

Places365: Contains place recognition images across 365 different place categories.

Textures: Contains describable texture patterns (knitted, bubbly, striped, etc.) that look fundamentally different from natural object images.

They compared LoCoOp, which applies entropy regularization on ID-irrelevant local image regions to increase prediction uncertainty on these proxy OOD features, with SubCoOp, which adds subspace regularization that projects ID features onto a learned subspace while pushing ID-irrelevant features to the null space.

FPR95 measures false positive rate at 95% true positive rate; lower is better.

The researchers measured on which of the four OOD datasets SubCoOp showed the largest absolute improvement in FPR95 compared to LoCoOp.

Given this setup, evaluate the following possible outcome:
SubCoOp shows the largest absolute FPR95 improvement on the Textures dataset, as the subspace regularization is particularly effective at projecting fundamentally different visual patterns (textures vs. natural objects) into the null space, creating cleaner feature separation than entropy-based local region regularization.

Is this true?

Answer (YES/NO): NO